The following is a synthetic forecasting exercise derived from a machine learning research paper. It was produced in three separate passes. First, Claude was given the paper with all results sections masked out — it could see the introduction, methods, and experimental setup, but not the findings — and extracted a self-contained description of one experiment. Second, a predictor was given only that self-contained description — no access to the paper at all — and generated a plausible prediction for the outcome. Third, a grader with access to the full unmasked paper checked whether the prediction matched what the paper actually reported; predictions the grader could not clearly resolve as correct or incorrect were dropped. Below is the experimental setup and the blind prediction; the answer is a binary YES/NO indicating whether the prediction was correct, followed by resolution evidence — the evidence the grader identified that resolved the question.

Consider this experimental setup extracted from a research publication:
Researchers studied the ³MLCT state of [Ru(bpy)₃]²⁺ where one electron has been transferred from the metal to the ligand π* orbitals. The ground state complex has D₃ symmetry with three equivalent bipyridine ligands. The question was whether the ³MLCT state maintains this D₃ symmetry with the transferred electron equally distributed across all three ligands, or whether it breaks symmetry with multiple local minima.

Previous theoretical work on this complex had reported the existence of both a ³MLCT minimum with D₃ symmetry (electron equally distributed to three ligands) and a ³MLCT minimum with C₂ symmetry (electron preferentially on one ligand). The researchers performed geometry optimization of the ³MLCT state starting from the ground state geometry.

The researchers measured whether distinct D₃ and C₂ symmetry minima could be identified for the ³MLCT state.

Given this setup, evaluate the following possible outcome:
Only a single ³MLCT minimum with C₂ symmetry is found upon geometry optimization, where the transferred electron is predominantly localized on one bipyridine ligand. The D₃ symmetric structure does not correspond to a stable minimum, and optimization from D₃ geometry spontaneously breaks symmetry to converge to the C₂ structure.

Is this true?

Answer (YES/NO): NO